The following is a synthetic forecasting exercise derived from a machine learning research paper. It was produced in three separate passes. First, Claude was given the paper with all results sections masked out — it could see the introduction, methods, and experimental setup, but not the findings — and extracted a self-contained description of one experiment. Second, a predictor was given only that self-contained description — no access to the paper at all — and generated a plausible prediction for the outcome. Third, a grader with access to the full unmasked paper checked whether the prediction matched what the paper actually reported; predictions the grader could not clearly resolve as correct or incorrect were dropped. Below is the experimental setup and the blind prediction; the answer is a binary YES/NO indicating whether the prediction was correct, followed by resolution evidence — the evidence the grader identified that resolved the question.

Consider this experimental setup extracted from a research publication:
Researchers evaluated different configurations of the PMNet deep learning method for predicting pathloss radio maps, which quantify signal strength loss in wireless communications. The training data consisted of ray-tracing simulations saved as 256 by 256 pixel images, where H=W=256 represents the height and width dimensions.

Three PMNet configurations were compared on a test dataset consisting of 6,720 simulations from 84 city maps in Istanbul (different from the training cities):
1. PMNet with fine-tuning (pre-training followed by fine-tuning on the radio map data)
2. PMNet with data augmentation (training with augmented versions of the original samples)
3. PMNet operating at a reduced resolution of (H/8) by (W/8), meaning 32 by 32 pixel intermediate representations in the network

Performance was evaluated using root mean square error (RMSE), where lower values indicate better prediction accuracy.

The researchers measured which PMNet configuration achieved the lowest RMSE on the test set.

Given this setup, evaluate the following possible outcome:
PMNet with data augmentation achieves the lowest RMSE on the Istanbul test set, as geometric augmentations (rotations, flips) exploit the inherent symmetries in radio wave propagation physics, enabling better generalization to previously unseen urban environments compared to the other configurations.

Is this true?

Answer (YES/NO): NO